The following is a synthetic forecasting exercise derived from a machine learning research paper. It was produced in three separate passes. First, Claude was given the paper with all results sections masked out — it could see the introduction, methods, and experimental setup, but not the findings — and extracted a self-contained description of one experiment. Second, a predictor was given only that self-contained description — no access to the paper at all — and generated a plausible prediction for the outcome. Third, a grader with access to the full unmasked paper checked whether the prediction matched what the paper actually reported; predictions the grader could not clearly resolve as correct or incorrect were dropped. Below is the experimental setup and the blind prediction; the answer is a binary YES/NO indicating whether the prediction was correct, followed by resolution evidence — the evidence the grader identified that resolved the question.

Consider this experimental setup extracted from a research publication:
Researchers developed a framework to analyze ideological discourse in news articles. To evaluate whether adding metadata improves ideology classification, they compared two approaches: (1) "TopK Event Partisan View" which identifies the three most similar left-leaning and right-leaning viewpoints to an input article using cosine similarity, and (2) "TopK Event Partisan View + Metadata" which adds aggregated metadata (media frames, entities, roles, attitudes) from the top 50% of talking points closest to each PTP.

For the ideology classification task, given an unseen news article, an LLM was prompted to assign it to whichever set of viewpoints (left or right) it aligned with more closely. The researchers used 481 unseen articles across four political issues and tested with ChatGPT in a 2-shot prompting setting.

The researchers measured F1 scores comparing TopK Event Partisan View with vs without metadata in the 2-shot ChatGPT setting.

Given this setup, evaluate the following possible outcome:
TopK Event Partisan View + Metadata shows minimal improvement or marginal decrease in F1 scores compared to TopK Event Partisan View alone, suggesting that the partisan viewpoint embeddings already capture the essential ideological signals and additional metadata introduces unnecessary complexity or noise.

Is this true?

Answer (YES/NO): YES